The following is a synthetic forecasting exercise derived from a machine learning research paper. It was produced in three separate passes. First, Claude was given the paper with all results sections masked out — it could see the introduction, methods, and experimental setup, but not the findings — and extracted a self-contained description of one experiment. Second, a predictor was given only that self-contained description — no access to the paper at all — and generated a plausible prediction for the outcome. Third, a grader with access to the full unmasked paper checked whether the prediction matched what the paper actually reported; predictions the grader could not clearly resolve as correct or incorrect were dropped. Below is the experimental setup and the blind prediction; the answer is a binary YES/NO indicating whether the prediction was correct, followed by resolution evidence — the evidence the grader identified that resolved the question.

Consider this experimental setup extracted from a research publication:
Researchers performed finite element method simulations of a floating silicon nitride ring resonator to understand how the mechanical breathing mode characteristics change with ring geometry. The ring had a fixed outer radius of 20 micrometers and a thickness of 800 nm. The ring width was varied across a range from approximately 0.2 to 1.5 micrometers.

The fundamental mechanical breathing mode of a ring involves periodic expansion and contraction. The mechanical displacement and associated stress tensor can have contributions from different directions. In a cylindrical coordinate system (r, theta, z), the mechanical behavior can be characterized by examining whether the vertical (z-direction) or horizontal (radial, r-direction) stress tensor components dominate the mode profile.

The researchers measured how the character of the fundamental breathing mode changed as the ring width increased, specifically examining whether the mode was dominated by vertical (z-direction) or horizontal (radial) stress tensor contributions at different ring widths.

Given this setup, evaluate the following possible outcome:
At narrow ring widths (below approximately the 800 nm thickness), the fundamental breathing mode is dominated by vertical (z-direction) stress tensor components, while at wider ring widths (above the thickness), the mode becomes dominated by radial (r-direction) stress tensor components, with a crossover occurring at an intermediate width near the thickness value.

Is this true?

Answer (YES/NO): NO